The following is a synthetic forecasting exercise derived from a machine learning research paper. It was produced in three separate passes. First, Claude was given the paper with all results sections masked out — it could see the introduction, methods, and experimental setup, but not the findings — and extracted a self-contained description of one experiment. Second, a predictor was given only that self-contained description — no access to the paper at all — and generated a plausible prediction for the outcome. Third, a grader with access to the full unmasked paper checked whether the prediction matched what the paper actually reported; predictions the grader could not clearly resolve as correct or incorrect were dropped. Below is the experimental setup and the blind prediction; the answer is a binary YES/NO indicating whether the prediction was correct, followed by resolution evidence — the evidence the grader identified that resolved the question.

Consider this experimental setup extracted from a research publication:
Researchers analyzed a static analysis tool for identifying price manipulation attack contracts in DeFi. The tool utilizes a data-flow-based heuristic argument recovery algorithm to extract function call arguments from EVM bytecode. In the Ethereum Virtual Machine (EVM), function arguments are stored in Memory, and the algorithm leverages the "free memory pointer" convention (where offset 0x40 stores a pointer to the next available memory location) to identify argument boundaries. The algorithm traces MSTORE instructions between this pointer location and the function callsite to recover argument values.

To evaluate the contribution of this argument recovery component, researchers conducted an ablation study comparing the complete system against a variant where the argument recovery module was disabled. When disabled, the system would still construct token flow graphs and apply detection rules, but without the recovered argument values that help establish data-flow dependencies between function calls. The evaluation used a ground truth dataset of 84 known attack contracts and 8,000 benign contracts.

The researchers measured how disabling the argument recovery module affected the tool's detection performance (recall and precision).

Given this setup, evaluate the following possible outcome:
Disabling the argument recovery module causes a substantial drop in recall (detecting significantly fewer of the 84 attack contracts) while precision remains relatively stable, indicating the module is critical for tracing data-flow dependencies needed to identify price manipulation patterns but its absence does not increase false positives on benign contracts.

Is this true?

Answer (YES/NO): YES